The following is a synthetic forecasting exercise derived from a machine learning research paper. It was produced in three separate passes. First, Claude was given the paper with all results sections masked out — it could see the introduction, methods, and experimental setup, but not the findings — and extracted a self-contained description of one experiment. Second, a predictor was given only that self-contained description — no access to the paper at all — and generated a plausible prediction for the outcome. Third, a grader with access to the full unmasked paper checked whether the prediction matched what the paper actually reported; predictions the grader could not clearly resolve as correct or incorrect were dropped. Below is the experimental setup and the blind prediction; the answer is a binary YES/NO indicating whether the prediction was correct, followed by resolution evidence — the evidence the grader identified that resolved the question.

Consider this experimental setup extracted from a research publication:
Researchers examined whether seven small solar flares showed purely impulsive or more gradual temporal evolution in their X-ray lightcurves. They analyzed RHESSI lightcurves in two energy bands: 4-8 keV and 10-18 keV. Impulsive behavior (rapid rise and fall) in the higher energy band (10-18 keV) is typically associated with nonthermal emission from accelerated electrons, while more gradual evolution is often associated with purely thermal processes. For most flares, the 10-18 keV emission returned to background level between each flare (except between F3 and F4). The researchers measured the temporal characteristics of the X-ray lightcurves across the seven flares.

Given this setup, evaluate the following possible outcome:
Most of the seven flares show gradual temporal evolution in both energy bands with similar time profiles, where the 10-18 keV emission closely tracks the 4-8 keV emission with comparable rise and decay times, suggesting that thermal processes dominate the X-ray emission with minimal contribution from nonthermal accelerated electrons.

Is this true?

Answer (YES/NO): NO